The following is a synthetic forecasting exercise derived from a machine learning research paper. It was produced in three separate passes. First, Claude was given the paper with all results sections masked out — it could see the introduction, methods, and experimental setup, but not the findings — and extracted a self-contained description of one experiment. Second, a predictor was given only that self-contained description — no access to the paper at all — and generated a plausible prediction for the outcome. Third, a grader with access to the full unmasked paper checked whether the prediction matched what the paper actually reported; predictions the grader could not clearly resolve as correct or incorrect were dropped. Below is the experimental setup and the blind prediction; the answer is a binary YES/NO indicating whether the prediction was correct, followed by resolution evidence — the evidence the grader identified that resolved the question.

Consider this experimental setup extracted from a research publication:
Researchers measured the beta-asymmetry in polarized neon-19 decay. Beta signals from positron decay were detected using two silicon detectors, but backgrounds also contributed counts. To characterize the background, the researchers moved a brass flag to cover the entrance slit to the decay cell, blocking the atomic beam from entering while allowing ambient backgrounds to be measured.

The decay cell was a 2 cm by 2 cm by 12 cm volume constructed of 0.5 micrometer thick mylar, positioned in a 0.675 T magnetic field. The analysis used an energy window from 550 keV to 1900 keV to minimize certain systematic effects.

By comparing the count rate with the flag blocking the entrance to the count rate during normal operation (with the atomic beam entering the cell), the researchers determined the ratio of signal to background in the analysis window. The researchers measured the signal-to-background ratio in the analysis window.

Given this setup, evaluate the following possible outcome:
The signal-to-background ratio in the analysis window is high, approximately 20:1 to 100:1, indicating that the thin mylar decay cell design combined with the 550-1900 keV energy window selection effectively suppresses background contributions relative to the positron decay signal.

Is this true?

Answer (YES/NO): NO